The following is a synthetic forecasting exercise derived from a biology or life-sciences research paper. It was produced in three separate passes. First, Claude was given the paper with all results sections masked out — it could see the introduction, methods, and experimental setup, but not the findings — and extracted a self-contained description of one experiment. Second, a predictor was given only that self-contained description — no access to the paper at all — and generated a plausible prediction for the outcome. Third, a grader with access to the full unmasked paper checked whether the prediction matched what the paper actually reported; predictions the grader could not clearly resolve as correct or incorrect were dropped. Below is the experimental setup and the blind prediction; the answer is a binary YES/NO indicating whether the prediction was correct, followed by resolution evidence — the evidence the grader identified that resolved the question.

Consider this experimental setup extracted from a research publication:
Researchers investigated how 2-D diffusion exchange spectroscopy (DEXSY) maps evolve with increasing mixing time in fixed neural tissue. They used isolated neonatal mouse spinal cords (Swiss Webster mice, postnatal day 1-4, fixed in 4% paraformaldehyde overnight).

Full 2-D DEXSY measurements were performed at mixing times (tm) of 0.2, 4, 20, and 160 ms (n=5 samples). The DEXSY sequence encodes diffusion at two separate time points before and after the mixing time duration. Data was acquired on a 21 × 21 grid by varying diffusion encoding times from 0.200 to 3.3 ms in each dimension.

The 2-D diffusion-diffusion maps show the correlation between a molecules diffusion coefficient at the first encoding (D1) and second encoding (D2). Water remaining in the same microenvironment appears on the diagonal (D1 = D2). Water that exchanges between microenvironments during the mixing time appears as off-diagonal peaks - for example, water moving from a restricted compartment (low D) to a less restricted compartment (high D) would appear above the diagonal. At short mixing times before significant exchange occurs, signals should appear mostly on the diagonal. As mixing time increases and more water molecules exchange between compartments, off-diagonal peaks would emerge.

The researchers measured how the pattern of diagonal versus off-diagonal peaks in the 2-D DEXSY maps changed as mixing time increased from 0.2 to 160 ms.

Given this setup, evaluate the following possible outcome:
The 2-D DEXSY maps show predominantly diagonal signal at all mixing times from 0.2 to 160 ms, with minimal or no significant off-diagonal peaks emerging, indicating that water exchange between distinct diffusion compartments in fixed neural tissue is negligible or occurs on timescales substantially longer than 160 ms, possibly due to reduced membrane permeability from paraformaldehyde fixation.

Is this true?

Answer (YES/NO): NO